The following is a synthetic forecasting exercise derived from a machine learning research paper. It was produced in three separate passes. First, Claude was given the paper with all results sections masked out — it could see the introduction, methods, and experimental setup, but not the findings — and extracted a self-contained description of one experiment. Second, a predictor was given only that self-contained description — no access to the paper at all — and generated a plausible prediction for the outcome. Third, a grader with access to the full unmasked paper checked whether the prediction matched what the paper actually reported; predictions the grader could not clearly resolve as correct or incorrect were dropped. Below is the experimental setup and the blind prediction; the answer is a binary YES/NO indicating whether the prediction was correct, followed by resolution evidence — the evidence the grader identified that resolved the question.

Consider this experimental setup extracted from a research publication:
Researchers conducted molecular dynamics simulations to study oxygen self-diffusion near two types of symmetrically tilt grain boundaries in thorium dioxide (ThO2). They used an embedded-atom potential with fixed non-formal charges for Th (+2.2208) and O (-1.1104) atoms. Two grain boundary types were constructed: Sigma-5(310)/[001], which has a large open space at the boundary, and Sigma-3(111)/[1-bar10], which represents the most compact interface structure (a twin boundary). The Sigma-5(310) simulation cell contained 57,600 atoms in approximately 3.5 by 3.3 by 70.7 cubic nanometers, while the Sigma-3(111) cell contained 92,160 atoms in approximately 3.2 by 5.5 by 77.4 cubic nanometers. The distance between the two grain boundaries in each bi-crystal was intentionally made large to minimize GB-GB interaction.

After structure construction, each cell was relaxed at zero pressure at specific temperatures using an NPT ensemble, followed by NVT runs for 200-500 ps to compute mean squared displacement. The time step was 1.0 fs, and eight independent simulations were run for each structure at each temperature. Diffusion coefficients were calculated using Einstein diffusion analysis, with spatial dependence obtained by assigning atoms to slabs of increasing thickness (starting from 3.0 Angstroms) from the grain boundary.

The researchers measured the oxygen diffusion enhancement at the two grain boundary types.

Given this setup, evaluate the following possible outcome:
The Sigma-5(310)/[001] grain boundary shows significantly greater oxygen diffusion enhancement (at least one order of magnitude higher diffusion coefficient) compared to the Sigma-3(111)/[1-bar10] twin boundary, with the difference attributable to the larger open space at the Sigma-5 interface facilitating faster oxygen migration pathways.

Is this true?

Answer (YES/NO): NO